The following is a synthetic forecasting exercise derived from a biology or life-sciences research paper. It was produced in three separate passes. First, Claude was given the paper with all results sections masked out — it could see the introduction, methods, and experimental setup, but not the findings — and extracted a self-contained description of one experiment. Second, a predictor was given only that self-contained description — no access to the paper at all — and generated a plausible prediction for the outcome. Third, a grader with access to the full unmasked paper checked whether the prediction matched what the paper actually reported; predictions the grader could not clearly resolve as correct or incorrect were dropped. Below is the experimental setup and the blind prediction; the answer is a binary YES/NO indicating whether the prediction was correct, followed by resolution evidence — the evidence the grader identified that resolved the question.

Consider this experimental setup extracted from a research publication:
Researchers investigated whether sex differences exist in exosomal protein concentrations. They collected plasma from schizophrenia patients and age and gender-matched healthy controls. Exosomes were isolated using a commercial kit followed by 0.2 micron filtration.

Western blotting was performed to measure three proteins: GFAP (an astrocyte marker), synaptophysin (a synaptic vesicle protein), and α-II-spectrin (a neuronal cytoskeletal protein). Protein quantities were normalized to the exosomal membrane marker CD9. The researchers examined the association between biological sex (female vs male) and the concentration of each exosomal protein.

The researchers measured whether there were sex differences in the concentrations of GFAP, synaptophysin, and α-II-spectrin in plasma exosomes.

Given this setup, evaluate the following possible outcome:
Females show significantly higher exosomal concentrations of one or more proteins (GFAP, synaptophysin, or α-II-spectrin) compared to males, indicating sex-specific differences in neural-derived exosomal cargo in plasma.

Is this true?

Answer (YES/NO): YES